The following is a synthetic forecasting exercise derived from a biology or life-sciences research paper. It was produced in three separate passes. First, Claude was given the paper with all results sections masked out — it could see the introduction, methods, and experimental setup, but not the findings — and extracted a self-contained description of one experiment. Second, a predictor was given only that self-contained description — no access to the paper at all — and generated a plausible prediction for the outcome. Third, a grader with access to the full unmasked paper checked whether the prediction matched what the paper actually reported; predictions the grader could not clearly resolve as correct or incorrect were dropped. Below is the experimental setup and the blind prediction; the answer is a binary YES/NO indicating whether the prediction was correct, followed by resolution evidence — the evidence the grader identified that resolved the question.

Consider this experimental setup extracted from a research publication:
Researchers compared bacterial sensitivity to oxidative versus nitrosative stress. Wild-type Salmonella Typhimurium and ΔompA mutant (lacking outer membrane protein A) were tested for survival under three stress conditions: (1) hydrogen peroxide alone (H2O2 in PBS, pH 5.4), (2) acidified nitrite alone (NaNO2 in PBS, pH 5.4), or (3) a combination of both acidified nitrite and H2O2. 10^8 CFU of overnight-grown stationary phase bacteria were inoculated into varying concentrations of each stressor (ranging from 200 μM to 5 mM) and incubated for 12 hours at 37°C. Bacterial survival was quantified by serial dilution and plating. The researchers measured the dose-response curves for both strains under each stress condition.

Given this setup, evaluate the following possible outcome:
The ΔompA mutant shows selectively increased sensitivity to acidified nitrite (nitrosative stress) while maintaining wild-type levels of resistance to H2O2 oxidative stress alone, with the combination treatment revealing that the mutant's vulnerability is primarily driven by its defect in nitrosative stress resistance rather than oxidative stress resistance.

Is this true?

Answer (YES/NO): YES